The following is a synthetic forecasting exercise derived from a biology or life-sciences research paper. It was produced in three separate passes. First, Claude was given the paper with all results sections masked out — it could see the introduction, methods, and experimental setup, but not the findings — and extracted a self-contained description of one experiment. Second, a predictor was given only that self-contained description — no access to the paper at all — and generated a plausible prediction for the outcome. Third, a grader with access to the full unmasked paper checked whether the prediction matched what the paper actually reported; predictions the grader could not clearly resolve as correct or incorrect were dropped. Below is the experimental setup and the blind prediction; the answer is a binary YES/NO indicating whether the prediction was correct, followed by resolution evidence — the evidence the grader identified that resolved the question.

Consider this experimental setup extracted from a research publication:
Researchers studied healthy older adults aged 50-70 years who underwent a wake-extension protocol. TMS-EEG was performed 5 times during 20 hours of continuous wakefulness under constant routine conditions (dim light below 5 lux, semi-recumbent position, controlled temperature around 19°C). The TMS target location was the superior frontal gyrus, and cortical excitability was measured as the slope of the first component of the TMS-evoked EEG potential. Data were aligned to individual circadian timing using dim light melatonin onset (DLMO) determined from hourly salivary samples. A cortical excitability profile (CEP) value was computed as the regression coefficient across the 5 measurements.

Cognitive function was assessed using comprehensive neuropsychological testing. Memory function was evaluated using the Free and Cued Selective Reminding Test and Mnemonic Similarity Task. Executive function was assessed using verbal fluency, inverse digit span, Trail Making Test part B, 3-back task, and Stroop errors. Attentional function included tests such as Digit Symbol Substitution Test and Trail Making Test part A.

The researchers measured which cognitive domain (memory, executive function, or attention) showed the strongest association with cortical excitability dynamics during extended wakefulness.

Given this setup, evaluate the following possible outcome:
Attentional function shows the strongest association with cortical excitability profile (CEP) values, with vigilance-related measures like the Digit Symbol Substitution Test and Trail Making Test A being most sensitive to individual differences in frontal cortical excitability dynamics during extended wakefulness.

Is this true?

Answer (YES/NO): NO